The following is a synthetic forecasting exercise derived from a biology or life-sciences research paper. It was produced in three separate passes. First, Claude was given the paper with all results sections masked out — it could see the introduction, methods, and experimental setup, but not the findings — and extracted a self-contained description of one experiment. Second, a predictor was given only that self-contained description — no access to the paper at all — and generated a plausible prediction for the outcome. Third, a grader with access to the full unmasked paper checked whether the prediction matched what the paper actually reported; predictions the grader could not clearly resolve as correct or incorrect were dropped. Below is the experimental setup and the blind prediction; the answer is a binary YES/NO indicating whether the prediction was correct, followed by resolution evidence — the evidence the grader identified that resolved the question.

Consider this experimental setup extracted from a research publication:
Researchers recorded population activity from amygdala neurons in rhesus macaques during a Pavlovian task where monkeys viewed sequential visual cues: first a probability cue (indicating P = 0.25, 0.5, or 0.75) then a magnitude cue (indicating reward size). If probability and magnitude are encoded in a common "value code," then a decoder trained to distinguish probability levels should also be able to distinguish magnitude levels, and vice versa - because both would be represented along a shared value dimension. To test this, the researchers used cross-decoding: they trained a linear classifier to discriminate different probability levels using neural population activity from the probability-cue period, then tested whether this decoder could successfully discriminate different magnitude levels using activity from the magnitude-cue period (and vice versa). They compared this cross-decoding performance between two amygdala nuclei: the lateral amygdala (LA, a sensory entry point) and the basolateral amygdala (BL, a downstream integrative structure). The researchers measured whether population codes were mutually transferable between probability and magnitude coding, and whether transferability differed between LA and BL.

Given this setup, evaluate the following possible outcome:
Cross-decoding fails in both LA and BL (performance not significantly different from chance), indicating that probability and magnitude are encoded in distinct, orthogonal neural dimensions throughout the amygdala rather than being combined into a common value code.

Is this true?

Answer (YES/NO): NO